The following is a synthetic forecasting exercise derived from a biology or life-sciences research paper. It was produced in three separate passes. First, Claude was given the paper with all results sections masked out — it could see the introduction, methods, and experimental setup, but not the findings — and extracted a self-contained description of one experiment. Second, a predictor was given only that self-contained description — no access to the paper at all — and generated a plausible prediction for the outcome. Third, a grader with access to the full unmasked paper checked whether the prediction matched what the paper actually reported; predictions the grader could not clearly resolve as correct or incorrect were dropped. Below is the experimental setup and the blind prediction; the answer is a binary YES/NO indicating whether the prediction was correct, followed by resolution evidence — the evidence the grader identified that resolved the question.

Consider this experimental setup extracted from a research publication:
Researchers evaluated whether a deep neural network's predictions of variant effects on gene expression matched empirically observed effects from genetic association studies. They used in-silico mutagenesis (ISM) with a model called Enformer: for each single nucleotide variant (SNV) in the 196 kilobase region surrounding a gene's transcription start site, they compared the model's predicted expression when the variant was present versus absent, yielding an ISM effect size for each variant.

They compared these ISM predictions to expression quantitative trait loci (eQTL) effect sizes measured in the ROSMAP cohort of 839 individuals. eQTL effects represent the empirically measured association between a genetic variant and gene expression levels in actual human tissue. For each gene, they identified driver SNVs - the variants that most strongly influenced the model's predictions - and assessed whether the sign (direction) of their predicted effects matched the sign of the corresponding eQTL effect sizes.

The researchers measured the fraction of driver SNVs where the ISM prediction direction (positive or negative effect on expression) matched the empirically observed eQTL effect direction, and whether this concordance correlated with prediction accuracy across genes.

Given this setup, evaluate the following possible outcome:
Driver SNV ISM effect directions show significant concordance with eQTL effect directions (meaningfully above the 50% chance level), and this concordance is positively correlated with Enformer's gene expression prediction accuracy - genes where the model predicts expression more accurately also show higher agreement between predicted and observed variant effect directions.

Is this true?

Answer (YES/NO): NO